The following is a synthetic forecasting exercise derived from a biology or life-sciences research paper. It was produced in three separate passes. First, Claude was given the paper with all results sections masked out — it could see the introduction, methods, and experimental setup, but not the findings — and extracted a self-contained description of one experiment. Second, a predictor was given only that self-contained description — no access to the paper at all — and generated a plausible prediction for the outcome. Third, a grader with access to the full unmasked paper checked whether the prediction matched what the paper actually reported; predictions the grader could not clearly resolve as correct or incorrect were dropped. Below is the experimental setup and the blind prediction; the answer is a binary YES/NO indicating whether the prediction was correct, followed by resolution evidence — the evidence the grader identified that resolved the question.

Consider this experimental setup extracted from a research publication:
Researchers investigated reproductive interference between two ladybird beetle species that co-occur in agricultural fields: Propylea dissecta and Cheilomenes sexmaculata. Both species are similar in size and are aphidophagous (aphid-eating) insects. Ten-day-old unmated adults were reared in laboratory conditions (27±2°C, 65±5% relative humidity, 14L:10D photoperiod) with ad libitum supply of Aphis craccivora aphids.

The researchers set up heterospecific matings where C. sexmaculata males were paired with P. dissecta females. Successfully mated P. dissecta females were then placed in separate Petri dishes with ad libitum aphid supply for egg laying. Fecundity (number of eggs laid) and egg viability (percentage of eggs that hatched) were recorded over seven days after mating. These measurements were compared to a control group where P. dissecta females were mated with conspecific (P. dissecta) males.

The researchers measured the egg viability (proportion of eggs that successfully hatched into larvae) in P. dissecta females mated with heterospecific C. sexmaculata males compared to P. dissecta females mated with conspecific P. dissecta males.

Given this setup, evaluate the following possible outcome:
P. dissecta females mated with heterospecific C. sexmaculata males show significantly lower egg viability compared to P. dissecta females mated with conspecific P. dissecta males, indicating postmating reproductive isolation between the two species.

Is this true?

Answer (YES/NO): NO